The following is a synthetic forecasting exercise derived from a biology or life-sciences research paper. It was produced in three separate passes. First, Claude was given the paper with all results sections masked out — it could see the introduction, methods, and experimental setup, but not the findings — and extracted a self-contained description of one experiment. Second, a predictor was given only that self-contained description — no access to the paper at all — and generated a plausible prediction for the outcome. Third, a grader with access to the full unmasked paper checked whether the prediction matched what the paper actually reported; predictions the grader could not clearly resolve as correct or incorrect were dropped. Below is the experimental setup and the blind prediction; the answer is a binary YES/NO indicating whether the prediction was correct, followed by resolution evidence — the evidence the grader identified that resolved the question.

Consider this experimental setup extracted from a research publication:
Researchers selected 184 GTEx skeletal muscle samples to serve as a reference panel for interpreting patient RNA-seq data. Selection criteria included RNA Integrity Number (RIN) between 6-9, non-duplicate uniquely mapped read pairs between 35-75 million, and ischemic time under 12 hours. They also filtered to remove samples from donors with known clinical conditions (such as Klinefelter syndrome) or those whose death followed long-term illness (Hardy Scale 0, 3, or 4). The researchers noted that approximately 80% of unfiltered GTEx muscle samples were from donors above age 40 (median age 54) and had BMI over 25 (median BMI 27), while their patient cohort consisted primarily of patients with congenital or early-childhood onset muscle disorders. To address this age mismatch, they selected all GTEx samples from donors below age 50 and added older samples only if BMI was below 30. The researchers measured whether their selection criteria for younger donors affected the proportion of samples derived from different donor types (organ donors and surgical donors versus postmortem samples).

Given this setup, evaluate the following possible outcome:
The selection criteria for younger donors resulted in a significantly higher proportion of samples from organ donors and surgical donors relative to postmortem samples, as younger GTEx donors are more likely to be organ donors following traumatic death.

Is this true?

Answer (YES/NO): YES